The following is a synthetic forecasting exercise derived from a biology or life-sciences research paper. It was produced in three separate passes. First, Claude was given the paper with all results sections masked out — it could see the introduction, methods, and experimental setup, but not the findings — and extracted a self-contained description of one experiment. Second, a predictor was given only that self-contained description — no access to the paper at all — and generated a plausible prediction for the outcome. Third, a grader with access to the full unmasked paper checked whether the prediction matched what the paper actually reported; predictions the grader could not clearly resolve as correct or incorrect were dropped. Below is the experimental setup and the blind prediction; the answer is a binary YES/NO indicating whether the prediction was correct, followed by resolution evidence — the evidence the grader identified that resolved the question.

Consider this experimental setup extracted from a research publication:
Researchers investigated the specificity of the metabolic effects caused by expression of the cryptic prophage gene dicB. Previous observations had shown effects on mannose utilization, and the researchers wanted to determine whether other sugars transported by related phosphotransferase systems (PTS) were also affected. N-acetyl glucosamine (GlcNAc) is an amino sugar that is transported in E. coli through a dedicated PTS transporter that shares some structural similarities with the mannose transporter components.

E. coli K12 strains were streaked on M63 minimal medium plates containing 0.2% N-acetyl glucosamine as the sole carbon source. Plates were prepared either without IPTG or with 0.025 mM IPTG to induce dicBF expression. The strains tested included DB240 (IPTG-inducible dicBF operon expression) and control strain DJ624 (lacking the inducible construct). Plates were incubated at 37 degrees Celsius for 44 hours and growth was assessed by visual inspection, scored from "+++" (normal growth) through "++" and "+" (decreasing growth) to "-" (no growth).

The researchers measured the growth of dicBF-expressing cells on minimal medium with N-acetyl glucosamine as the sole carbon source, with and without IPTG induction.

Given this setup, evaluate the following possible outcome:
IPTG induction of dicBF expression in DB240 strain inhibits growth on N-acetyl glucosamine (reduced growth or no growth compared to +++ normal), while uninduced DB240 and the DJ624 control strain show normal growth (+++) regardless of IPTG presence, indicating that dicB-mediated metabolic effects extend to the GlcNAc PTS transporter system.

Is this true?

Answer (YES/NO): NO